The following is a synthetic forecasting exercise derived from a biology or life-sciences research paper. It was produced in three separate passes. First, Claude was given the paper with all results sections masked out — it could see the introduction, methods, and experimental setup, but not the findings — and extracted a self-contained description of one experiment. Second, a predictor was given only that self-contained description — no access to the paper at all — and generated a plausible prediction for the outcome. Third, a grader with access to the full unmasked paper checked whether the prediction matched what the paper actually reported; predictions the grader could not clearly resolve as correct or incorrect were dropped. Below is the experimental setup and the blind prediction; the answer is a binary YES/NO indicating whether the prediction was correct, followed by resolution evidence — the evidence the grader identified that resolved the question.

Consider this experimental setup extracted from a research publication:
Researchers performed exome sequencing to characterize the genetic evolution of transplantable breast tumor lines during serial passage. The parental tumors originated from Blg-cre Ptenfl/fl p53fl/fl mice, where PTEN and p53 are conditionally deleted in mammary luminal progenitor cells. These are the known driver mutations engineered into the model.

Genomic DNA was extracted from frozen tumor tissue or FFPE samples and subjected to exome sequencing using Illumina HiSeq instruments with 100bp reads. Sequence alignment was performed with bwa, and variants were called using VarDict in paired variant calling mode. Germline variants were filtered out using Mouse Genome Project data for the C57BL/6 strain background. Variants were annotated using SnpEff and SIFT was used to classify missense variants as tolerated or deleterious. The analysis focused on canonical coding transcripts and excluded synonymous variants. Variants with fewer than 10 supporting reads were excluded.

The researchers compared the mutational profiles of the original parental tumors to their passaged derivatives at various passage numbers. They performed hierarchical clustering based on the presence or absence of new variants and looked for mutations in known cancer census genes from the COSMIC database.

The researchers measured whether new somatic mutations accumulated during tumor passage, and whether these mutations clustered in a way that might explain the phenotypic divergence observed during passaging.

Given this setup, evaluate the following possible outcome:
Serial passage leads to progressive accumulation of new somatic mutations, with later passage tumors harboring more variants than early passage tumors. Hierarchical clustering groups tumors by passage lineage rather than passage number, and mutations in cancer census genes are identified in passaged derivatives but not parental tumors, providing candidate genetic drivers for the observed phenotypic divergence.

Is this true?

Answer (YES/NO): NO